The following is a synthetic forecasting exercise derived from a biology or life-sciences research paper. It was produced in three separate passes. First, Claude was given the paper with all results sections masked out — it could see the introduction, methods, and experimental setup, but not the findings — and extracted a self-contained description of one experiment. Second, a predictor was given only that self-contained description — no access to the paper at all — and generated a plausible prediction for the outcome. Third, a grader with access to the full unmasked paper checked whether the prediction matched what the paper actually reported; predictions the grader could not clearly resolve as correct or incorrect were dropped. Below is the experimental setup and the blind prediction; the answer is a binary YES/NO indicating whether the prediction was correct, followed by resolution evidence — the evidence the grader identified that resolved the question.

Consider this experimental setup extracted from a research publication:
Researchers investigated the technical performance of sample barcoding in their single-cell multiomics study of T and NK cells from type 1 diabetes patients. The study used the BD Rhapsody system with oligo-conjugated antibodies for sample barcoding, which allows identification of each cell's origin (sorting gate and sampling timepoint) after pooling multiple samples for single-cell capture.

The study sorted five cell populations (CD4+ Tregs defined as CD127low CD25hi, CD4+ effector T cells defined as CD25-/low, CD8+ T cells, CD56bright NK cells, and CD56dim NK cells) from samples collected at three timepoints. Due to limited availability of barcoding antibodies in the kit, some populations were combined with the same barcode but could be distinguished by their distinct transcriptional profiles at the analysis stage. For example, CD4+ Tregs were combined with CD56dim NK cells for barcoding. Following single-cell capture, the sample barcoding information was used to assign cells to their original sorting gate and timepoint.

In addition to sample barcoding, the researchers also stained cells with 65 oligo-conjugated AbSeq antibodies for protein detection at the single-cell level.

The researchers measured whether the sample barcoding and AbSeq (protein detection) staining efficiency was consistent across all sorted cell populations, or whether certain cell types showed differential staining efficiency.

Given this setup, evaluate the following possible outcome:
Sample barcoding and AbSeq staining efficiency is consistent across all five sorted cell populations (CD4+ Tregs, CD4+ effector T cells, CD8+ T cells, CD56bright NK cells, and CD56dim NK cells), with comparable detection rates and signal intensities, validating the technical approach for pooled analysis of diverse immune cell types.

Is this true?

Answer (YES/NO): NO